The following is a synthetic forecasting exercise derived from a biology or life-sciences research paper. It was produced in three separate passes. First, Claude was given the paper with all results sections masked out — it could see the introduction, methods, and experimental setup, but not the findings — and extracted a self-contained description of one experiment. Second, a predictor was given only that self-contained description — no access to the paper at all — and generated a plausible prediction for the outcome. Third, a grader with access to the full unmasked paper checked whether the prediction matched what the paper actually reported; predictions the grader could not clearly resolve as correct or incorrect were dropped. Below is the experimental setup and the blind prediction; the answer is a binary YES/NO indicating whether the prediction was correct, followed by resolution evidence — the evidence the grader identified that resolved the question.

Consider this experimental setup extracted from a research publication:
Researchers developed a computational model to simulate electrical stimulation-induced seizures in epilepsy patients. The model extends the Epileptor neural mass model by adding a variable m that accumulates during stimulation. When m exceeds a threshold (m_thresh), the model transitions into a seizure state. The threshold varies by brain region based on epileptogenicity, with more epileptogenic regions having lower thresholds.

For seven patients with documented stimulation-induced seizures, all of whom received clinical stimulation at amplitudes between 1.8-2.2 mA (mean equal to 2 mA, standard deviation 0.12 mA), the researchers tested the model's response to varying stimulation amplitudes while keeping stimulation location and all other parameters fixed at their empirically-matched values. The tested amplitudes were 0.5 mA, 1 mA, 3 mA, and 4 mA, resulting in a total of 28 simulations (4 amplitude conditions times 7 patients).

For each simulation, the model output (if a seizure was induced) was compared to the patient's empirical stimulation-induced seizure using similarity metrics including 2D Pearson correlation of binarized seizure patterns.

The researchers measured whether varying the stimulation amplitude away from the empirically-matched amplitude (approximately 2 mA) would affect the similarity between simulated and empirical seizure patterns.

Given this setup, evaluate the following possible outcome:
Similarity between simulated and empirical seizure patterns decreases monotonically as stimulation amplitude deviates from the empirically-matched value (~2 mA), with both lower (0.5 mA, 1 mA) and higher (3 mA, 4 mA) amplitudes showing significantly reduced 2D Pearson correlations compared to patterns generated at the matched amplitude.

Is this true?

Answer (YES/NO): NO